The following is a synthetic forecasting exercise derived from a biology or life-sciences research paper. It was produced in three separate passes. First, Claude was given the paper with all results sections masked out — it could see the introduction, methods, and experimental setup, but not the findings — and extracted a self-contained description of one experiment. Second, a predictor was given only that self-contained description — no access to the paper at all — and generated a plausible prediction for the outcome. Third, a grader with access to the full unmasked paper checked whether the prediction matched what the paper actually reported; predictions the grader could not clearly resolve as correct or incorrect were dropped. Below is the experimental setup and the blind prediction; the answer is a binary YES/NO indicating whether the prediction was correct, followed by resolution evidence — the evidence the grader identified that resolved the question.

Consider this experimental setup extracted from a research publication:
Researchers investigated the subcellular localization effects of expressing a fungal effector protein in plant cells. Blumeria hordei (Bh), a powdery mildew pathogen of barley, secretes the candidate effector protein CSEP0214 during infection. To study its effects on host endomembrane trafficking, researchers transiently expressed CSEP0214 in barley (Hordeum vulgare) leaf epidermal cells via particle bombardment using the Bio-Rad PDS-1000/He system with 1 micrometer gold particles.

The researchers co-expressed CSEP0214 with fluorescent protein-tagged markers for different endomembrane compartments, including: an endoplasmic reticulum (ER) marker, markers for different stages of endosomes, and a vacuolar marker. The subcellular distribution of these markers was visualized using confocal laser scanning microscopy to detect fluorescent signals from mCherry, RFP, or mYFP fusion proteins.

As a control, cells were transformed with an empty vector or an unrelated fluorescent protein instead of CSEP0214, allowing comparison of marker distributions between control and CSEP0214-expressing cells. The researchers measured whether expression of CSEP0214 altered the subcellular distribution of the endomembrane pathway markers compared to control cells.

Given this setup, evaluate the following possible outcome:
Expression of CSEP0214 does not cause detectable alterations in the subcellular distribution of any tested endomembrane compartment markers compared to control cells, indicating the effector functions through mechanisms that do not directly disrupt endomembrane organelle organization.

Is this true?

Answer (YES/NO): NO